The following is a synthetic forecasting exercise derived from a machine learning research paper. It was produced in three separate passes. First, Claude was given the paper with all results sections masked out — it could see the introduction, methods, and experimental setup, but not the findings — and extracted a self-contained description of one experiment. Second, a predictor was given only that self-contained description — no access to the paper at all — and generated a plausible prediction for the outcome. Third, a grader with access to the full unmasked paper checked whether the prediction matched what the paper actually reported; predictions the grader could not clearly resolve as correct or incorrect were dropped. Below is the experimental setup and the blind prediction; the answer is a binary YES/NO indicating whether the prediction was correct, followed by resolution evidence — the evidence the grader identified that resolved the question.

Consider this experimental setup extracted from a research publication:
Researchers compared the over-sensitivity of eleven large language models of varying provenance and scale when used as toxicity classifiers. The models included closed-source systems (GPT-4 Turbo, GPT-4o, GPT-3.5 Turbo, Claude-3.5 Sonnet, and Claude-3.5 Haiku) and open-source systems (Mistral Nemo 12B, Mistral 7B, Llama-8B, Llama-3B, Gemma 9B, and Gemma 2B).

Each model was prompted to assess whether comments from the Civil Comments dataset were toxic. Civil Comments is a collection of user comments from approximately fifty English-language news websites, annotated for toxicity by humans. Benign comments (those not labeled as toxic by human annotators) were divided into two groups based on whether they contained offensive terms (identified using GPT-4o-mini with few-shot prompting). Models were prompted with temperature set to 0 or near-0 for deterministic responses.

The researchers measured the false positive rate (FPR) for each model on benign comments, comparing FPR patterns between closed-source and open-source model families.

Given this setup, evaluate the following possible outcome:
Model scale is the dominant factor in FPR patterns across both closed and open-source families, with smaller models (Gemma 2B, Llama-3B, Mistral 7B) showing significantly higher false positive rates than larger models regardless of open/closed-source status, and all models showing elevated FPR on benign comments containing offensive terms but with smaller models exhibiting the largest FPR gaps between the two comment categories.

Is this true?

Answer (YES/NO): NO